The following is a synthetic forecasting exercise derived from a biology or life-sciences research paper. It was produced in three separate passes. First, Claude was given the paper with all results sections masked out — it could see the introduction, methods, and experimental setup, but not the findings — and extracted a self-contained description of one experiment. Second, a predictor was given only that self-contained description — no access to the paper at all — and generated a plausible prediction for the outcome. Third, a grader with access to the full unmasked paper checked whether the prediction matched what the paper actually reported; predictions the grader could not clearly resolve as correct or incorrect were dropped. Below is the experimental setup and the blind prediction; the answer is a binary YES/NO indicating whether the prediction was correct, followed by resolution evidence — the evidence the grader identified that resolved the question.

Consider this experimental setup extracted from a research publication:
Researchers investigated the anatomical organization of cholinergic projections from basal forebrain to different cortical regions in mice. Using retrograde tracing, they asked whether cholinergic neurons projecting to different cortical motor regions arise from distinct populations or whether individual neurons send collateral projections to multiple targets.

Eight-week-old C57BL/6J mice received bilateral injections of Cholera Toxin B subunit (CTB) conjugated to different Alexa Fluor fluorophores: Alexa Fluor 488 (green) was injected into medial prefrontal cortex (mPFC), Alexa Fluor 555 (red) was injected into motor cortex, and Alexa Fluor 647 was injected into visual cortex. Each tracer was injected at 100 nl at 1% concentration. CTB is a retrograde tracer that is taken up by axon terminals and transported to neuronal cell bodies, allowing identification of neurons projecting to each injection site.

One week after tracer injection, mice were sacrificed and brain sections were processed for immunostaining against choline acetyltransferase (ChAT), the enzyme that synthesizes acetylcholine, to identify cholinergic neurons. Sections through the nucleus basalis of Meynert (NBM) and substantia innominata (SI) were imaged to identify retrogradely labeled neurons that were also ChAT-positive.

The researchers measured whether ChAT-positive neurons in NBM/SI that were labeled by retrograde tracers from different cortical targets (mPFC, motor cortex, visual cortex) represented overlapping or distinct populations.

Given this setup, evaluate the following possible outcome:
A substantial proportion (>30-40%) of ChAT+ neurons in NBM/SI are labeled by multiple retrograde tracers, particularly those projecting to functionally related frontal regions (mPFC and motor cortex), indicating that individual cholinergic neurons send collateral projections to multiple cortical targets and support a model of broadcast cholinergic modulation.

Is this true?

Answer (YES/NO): NO